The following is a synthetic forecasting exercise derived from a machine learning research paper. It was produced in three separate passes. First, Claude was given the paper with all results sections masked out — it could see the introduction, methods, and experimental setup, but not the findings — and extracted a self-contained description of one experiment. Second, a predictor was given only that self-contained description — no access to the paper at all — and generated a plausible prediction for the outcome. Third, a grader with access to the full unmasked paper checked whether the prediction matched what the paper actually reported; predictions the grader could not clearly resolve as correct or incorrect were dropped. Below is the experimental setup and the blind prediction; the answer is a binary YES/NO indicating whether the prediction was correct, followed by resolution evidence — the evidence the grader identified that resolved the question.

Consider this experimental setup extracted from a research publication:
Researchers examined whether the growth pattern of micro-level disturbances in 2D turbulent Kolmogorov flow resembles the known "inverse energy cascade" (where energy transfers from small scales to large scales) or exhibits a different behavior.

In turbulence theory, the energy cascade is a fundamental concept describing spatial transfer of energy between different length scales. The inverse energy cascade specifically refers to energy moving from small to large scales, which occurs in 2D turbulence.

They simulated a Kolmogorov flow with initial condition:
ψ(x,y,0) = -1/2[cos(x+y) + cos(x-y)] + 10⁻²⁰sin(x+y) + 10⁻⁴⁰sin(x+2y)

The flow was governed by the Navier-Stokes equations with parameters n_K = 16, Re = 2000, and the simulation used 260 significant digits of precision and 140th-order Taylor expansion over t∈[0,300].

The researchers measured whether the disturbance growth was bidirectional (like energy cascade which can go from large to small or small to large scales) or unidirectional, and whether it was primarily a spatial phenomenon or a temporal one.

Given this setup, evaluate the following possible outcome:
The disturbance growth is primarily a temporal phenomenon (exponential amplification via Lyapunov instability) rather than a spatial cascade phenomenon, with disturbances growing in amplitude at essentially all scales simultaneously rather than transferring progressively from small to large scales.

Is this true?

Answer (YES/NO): YES